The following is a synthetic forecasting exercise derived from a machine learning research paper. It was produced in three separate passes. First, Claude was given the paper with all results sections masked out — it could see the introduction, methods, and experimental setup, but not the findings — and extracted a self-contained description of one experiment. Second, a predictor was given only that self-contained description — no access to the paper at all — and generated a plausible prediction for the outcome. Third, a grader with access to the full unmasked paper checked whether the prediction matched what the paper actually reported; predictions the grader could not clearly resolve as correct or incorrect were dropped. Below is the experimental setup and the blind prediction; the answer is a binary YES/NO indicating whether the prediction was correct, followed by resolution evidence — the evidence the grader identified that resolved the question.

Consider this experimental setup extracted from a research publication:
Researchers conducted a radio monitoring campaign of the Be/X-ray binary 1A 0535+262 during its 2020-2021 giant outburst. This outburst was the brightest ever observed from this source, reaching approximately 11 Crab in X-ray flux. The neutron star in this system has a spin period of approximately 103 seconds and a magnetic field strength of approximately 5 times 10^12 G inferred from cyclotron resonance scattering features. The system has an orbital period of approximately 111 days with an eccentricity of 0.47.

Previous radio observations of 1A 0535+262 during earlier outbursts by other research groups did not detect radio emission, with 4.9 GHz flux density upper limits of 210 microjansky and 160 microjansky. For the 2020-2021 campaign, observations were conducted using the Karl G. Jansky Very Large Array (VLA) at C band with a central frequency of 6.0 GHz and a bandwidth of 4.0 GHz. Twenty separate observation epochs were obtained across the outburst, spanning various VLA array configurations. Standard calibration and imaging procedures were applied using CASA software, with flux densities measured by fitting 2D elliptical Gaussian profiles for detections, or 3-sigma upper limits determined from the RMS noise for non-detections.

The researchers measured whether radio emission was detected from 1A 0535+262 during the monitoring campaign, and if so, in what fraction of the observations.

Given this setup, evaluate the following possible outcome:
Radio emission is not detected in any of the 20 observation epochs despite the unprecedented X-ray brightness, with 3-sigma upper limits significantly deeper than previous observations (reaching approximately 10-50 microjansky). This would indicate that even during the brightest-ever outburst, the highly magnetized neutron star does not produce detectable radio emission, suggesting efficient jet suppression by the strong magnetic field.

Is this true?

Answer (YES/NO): NO